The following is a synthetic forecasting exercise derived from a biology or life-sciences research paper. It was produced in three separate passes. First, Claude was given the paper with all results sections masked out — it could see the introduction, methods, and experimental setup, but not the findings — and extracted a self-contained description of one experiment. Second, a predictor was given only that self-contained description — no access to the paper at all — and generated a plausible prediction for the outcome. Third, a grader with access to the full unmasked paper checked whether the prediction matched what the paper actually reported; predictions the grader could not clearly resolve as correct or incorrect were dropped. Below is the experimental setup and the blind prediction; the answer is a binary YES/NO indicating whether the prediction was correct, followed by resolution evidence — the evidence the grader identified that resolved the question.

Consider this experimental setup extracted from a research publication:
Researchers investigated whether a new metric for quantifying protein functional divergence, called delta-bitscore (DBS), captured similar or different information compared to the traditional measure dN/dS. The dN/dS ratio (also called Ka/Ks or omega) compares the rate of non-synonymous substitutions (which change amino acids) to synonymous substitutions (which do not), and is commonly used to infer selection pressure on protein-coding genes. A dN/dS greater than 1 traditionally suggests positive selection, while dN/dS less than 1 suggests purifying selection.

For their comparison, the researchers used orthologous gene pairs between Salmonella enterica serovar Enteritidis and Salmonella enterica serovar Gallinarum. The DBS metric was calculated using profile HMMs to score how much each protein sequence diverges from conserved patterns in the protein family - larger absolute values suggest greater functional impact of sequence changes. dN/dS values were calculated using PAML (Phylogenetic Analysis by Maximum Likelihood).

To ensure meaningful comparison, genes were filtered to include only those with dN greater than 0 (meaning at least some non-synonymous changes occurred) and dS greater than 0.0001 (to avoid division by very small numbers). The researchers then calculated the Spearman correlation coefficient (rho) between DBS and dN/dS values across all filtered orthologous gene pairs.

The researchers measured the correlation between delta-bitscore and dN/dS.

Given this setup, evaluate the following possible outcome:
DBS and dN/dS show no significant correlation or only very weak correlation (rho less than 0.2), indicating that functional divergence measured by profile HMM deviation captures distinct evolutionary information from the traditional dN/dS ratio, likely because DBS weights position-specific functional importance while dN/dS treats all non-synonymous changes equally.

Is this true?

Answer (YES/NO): YES